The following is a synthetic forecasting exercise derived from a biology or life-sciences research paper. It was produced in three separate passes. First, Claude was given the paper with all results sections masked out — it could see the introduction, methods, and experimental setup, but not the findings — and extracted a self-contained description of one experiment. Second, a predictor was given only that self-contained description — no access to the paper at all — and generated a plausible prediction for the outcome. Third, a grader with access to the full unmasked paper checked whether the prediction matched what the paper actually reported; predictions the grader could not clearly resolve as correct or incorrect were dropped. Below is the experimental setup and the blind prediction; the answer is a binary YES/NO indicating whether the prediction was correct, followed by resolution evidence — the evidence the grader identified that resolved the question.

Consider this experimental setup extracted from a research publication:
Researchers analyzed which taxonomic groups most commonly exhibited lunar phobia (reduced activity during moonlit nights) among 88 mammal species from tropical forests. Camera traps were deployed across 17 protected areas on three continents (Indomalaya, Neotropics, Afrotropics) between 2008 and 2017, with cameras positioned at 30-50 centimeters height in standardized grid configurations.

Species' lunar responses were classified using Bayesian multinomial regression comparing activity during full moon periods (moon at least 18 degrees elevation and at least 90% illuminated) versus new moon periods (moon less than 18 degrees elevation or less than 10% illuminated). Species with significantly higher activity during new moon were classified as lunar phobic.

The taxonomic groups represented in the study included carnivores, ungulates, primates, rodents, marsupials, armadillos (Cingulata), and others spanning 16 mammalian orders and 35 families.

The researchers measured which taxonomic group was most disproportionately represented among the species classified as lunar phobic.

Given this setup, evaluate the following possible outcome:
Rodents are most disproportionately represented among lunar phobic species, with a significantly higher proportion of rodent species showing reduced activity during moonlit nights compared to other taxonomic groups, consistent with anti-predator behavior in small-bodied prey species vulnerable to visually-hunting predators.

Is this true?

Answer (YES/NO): YES